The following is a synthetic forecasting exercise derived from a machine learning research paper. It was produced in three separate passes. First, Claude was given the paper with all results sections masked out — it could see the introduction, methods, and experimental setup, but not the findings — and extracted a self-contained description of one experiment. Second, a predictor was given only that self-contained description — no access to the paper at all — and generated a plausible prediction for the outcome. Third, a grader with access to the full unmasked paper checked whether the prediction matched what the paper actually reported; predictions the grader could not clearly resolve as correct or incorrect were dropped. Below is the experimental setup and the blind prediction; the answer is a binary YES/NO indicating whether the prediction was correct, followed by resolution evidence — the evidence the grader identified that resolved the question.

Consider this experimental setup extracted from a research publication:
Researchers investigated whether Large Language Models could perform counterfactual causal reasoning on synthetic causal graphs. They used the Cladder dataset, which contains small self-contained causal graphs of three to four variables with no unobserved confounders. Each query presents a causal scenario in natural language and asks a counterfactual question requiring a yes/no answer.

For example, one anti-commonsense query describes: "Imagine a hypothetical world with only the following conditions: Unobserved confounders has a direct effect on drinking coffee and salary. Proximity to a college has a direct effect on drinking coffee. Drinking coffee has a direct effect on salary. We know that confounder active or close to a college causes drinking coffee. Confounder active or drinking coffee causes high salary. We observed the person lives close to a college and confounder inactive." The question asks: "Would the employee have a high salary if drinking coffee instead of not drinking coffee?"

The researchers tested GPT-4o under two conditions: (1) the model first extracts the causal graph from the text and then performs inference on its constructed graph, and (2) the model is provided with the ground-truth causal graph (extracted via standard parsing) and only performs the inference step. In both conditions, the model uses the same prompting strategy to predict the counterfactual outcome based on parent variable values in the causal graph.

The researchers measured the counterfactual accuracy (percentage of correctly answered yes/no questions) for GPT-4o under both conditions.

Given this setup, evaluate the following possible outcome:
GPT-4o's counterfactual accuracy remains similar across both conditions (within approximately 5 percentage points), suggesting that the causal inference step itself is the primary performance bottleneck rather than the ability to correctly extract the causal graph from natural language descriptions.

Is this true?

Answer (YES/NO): NO